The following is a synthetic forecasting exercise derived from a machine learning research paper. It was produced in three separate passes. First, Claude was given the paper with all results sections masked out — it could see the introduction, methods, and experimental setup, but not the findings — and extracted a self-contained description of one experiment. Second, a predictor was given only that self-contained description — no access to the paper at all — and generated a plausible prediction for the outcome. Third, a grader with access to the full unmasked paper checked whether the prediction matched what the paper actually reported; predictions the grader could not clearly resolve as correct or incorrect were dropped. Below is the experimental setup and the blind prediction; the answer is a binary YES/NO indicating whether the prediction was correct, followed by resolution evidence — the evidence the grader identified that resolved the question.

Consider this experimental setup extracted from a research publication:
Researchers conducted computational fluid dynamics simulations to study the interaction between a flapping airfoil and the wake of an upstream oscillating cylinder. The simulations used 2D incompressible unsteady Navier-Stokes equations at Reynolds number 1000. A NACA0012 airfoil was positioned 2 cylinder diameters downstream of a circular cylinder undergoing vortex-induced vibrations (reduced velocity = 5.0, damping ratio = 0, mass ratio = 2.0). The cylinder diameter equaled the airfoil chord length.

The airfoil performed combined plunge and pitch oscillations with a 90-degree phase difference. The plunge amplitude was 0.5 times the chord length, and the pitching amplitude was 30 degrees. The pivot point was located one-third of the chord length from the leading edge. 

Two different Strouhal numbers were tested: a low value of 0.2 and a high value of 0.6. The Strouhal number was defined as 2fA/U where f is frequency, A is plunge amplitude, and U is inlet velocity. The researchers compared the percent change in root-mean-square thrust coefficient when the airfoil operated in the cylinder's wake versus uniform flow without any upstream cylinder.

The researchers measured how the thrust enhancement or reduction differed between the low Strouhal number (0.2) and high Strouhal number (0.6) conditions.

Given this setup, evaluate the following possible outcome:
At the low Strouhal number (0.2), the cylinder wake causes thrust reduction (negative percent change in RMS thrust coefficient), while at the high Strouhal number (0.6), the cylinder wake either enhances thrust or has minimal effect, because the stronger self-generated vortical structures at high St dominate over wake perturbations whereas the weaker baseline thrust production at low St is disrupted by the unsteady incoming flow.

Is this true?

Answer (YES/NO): NO